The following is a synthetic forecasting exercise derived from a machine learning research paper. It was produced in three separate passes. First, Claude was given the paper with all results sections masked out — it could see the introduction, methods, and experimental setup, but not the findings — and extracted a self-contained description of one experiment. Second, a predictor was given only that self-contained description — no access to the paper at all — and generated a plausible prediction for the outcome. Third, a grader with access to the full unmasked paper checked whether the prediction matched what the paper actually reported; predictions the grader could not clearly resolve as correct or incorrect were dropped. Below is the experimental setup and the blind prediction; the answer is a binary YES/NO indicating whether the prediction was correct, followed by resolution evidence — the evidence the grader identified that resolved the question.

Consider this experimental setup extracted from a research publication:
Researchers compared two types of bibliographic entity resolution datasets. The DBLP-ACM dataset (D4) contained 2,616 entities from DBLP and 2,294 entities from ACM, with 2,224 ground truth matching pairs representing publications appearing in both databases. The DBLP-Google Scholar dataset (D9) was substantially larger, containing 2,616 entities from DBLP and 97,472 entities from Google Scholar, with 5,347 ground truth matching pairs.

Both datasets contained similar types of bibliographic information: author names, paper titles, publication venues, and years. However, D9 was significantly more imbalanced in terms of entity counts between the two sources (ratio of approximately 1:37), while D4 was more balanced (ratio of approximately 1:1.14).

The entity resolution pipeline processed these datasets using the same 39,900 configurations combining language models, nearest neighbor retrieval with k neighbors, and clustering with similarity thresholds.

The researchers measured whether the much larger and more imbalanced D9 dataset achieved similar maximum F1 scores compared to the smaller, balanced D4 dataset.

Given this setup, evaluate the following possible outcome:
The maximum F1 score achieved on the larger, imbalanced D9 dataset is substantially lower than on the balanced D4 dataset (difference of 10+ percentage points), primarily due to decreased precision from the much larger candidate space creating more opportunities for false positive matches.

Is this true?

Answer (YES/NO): NO